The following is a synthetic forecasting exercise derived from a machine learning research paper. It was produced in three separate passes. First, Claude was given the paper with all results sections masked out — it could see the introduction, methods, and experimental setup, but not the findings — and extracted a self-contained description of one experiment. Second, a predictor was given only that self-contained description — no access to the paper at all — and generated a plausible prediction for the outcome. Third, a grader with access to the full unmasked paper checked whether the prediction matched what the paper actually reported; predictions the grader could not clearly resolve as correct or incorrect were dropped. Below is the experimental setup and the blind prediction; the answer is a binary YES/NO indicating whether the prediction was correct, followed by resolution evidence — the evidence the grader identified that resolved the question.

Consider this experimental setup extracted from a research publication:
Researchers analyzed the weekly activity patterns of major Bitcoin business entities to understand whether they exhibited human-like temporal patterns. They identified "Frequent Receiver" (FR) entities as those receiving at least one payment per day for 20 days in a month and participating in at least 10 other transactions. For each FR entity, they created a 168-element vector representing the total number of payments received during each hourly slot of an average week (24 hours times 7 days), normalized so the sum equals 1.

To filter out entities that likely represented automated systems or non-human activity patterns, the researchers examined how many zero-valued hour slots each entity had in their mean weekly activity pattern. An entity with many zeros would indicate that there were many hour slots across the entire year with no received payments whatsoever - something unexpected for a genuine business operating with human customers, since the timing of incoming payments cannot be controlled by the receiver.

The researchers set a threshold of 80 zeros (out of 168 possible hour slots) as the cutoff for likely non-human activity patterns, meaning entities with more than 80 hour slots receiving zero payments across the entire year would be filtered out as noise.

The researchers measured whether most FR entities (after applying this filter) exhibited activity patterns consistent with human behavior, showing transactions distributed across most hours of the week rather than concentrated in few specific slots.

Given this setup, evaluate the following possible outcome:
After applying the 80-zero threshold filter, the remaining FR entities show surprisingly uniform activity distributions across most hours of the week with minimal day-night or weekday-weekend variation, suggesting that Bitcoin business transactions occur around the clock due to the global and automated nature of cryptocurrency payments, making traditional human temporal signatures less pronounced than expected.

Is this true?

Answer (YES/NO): NO